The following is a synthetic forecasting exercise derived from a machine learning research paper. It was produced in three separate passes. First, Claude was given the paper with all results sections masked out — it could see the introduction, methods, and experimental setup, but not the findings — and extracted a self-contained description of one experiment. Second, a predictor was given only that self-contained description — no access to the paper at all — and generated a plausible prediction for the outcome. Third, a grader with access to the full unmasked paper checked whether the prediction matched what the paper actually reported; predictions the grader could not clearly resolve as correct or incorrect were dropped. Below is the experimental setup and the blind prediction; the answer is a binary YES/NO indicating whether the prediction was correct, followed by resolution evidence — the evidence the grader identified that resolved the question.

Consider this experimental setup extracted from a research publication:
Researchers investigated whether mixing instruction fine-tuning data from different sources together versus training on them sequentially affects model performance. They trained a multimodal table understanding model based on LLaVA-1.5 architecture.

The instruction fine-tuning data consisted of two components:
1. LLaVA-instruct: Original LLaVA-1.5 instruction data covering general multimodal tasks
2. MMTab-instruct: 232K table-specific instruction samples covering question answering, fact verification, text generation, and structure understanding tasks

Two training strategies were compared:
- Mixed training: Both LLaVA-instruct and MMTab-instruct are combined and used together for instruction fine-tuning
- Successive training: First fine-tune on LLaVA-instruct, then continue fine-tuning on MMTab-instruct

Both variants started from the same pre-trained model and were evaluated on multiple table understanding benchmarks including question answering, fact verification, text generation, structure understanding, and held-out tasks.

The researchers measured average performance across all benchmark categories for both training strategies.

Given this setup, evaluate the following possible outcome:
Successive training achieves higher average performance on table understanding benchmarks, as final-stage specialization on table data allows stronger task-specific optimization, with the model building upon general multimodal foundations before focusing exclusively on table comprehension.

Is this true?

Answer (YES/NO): NO